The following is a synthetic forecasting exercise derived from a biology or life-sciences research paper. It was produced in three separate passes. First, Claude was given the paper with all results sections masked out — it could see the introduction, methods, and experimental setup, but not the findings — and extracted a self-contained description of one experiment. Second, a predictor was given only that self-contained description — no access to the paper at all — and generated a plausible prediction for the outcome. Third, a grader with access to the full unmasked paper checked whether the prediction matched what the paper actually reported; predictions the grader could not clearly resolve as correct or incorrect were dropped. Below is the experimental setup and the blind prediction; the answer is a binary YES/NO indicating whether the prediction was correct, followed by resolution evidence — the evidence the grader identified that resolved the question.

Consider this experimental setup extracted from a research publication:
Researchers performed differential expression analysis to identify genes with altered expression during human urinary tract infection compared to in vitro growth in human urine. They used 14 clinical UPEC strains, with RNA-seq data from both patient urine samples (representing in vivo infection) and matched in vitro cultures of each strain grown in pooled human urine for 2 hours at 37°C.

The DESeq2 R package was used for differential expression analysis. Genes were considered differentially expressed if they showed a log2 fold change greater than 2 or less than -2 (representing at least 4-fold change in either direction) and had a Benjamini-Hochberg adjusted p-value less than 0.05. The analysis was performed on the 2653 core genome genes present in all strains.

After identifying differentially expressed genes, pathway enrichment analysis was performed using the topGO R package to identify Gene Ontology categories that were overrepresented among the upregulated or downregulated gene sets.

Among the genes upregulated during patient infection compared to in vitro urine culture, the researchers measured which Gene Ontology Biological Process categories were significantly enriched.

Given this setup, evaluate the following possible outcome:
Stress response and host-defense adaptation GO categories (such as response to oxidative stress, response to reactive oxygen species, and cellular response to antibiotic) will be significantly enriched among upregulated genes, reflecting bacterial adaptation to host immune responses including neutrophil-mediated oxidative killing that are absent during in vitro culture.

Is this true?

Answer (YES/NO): NO